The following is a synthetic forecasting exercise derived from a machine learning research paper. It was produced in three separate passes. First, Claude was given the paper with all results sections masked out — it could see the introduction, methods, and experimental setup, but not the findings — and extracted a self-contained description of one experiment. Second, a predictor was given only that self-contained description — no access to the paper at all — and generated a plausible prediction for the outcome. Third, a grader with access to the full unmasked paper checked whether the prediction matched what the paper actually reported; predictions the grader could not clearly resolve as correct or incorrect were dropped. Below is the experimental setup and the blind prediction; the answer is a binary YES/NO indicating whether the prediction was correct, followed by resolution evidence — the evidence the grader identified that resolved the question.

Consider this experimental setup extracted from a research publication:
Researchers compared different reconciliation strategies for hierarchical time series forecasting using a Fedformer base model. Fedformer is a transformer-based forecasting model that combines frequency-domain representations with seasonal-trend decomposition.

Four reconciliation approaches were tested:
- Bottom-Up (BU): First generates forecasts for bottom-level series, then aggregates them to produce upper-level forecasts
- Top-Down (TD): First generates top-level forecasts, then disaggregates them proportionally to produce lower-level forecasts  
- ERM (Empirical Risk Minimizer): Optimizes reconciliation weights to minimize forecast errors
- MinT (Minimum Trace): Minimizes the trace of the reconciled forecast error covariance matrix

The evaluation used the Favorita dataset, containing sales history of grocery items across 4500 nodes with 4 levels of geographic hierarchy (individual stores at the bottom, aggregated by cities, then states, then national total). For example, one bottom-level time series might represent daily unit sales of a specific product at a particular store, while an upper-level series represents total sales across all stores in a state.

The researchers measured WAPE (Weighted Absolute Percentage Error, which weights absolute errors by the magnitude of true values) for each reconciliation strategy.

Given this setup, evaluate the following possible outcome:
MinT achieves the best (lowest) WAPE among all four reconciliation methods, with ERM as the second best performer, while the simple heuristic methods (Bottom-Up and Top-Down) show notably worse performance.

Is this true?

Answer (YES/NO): NO